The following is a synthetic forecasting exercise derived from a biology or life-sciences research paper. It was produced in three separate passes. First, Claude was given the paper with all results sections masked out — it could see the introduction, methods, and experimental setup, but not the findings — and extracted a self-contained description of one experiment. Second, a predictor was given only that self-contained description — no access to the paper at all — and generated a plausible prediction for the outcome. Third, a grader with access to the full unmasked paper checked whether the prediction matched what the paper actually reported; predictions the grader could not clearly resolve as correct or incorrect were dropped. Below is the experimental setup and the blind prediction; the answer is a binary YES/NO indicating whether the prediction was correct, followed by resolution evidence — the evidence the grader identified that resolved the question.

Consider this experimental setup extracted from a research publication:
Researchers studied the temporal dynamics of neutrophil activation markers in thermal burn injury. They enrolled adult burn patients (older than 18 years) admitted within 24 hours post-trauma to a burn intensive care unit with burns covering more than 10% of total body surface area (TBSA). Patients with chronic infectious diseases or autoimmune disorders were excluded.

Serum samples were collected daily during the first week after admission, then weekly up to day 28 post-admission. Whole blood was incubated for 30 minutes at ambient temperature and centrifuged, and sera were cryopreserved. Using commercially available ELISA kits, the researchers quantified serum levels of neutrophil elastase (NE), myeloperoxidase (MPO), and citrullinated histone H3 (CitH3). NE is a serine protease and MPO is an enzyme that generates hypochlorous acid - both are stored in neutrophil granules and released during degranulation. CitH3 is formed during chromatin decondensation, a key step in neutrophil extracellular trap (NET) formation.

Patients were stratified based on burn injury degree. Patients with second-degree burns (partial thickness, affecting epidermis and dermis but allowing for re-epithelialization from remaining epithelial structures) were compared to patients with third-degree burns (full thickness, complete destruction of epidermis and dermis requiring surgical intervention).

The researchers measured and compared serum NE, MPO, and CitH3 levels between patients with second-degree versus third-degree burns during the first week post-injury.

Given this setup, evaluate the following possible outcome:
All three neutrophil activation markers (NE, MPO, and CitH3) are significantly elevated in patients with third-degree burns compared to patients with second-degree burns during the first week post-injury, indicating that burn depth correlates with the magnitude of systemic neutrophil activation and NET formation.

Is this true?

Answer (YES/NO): NO